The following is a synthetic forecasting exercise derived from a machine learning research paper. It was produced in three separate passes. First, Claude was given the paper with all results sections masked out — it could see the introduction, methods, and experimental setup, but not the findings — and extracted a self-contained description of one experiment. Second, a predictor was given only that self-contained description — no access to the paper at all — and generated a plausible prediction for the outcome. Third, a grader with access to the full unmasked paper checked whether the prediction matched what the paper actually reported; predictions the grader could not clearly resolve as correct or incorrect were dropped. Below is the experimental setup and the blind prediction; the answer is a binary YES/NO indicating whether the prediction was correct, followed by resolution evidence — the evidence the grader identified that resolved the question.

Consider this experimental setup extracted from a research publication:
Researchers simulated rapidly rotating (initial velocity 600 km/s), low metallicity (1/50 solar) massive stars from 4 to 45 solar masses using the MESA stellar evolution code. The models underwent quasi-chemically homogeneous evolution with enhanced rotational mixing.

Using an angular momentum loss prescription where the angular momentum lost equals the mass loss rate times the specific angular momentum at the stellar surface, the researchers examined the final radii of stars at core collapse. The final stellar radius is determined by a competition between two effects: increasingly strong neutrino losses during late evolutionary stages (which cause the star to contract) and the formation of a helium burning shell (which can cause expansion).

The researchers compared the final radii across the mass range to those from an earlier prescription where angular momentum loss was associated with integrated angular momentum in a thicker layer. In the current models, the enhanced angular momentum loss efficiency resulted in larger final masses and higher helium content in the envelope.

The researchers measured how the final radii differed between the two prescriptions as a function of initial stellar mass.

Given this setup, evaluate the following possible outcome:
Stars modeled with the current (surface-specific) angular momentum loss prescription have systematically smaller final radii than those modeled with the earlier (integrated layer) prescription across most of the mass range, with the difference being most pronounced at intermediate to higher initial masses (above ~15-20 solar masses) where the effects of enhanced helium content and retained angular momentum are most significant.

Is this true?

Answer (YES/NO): NO